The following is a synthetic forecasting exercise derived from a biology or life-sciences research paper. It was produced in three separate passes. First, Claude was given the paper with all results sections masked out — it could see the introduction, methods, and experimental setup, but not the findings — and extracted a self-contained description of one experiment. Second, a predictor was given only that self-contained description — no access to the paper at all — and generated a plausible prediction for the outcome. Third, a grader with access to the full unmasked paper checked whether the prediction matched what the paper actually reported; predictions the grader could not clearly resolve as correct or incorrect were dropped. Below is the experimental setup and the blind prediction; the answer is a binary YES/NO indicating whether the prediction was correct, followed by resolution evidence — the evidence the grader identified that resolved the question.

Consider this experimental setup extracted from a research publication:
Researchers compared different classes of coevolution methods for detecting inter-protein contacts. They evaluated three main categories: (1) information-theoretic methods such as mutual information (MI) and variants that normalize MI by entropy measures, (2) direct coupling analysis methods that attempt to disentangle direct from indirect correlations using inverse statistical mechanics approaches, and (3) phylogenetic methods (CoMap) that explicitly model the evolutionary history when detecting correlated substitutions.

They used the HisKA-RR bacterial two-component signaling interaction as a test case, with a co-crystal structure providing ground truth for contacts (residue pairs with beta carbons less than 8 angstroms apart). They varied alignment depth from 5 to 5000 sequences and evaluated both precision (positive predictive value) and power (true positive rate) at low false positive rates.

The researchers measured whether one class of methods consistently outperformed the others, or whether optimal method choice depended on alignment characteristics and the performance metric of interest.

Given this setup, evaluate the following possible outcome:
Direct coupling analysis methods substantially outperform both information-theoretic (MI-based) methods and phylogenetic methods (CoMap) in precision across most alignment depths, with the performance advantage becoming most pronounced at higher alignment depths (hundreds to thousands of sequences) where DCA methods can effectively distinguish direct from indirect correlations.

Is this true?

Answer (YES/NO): NO